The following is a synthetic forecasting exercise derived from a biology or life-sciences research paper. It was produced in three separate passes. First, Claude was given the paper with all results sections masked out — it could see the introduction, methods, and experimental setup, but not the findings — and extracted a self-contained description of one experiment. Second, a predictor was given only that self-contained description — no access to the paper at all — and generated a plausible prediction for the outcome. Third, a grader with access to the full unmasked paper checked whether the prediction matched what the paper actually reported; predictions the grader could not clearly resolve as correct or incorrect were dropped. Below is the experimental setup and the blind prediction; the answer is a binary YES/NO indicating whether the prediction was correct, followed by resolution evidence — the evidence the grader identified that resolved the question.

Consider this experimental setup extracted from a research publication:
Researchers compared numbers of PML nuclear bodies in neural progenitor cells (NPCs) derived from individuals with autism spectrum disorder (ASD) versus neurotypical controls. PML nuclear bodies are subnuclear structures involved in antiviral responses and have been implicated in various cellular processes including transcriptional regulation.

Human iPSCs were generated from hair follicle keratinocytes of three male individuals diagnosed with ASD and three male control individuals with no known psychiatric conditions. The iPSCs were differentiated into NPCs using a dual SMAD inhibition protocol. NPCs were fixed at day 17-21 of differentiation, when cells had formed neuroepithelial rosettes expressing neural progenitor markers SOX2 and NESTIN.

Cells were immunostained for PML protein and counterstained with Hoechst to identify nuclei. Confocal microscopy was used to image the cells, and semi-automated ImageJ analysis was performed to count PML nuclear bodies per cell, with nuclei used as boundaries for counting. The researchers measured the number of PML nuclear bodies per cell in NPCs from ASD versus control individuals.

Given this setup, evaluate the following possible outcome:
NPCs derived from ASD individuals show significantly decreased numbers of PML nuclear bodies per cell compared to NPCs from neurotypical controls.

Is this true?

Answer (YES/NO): NO